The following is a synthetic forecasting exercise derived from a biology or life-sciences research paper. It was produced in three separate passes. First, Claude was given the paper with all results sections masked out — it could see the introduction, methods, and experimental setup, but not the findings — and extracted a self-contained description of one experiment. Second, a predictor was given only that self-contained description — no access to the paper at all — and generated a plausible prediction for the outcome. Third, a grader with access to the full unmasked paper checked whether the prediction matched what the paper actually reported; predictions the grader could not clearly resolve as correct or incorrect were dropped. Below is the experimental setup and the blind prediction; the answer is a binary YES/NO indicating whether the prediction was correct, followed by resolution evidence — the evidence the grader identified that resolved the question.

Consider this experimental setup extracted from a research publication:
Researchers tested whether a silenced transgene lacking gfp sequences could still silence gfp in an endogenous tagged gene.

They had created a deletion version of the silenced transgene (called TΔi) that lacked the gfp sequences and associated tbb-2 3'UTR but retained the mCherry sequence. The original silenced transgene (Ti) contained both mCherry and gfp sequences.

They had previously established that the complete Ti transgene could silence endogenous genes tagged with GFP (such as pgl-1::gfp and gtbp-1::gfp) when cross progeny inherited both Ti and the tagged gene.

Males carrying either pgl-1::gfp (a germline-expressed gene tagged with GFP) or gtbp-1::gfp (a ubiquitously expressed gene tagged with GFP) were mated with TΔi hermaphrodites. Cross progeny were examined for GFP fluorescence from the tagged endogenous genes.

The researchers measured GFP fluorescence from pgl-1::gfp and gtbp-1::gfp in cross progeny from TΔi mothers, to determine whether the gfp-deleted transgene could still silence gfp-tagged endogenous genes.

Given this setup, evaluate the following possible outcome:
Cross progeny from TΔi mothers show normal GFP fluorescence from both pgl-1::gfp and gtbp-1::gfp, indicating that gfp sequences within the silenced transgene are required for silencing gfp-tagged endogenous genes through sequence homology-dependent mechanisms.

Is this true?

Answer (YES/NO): YES